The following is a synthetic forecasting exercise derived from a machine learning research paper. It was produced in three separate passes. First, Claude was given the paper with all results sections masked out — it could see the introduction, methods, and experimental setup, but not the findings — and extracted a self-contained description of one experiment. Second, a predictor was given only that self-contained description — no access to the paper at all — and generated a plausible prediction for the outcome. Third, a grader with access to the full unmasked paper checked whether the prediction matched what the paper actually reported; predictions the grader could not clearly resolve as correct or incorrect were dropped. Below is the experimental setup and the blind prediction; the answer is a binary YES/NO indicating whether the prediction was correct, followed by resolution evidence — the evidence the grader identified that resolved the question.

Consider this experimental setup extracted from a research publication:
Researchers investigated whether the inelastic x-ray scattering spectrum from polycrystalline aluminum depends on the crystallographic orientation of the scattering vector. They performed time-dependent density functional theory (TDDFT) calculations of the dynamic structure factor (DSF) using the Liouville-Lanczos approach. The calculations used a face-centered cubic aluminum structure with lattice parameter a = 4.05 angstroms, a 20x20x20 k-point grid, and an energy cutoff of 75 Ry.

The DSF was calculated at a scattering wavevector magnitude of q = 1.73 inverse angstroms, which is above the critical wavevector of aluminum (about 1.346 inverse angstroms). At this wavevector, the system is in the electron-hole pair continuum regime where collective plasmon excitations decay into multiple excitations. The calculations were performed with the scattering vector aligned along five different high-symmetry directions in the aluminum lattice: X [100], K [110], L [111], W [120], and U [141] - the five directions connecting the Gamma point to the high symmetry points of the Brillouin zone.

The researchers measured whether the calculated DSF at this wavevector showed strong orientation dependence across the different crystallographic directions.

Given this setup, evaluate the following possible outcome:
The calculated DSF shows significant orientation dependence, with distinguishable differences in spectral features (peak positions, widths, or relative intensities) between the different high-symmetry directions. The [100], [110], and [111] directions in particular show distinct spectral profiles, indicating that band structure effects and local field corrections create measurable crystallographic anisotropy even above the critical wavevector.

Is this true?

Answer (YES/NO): YES